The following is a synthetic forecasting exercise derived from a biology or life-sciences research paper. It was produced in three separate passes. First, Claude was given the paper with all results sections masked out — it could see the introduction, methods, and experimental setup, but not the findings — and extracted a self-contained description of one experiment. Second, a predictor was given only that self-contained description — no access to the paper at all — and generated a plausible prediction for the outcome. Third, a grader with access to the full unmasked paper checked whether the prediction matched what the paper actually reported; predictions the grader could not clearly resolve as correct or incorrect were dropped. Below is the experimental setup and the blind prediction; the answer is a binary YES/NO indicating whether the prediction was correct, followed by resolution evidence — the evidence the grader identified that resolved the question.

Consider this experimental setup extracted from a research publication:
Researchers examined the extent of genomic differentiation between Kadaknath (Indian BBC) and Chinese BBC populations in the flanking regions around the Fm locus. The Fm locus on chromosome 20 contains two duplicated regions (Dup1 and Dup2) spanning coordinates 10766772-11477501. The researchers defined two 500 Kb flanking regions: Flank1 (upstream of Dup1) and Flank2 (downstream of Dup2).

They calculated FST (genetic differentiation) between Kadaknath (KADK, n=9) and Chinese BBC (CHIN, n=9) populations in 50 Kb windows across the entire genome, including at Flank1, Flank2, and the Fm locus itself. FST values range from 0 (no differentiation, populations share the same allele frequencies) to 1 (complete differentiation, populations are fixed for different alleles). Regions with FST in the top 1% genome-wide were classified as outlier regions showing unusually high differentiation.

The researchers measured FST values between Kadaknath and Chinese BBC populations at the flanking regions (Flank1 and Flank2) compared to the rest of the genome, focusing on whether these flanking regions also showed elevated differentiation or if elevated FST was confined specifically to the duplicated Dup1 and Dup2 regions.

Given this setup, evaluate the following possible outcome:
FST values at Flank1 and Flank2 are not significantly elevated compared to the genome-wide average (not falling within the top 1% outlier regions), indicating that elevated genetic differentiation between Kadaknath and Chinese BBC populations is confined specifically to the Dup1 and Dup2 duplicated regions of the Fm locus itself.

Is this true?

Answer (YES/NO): NO